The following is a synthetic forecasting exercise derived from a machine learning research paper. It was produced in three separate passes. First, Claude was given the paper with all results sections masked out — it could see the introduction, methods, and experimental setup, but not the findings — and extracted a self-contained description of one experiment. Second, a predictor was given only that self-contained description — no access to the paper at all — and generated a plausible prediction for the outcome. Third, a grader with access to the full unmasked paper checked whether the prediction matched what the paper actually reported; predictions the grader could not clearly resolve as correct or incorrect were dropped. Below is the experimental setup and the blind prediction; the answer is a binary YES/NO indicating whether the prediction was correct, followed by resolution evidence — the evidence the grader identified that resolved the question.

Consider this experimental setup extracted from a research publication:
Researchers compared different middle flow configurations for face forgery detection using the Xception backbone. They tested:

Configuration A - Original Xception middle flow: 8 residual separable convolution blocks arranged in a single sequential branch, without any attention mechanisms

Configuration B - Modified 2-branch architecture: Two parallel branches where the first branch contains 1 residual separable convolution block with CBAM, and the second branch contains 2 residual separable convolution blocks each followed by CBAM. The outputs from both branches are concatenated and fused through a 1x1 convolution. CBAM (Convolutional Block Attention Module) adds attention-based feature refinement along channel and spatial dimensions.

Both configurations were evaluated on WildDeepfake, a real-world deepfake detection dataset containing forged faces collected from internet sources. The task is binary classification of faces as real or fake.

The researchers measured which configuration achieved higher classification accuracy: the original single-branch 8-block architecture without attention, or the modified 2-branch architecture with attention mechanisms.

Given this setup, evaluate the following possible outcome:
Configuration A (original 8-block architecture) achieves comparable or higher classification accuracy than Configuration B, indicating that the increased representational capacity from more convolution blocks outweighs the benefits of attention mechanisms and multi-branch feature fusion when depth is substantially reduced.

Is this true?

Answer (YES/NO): YES